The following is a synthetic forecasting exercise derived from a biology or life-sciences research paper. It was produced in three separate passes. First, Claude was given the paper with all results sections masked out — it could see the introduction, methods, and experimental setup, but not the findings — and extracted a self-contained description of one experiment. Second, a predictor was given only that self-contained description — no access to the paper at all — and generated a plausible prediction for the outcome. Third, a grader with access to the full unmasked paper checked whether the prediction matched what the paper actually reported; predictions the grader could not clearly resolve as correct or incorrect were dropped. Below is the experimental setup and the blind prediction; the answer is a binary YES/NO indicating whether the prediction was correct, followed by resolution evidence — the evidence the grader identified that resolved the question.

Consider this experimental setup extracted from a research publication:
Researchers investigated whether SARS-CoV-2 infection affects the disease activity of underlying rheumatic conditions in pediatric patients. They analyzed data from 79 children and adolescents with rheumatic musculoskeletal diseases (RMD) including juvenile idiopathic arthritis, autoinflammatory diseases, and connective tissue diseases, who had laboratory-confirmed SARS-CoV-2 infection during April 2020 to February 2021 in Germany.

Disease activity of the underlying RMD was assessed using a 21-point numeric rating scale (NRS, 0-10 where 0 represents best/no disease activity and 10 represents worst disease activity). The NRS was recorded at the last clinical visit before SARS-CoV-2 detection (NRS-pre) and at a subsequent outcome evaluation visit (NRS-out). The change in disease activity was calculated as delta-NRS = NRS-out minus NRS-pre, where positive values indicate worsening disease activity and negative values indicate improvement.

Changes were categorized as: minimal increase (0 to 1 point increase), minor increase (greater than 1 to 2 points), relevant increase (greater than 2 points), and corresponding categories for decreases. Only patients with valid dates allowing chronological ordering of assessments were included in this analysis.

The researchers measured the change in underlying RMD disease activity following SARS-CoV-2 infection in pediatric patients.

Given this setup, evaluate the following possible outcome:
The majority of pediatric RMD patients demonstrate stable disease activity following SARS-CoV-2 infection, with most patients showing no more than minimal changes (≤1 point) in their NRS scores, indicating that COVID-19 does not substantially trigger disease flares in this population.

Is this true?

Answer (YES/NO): YES